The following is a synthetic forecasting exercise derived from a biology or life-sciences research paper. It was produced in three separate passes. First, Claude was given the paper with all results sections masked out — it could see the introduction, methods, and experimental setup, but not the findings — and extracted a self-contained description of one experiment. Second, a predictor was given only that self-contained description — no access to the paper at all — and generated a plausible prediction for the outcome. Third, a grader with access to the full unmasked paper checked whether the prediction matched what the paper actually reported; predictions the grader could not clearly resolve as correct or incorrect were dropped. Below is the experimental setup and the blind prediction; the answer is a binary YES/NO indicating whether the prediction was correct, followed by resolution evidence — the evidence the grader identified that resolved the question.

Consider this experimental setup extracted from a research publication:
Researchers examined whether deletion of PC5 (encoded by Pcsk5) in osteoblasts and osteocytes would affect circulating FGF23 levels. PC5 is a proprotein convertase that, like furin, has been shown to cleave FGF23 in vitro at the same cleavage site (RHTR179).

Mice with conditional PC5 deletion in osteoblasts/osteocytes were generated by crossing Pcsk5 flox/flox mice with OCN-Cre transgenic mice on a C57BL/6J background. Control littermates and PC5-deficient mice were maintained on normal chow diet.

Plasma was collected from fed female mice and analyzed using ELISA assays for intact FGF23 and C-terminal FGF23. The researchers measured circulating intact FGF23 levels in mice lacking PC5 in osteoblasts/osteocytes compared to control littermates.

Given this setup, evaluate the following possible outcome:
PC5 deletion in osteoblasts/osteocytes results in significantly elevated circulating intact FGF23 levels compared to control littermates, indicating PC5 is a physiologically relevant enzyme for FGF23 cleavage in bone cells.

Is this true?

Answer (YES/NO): NO